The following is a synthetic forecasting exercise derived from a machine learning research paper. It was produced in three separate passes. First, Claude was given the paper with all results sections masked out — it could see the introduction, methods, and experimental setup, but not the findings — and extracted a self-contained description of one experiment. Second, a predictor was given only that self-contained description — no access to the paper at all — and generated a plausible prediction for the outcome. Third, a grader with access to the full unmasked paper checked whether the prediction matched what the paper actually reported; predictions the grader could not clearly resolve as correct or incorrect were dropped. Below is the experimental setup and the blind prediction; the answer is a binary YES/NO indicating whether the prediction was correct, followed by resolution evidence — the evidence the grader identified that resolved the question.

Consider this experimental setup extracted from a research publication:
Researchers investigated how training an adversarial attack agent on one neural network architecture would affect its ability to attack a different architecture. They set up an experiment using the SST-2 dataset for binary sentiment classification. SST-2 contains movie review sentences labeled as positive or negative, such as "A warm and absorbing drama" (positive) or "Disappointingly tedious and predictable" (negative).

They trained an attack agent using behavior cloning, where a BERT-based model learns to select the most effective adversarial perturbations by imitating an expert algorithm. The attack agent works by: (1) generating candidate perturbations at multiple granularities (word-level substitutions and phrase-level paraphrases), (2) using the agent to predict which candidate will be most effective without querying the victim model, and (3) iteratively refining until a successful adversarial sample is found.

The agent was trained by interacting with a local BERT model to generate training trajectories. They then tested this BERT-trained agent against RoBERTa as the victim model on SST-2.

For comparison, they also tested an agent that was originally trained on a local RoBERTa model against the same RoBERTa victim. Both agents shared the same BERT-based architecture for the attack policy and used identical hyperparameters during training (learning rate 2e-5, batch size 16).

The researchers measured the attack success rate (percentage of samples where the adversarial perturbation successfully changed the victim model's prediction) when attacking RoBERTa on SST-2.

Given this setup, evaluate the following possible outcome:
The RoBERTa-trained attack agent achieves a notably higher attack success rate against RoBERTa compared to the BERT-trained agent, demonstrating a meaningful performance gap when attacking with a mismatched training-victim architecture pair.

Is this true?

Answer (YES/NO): NO